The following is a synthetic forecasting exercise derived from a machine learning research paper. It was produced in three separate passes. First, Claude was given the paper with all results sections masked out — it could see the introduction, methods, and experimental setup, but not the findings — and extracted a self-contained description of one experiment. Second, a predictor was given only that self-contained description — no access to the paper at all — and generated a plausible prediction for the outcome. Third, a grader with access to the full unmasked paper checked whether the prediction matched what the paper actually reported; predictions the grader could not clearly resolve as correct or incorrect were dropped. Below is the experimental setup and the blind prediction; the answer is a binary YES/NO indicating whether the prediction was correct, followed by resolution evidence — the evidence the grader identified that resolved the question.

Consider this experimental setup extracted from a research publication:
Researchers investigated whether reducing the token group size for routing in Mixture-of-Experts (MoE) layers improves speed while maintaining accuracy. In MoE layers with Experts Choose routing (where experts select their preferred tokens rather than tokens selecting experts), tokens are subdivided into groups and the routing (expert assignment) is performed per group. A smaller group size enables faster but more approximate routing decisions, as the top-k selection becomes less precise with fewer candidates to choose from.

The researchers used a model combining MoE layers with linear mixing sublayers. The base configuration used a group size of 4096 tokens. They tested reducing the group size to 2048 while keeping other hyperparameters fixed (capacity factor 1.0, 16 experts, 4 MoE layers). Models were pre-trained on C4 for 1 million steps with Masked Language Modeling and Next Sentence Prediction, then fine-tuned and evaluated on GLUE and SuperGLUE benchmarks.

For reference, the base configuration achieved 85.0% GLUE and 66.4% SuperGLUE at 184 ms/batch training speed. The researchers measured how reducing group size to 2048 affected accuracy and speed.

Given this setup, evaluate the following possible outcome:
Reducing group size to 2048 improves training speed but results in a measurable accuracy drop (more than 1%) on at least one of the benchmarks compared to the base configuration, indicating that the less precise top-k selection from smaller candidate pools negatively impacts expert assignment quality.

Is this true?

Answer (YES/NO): YES